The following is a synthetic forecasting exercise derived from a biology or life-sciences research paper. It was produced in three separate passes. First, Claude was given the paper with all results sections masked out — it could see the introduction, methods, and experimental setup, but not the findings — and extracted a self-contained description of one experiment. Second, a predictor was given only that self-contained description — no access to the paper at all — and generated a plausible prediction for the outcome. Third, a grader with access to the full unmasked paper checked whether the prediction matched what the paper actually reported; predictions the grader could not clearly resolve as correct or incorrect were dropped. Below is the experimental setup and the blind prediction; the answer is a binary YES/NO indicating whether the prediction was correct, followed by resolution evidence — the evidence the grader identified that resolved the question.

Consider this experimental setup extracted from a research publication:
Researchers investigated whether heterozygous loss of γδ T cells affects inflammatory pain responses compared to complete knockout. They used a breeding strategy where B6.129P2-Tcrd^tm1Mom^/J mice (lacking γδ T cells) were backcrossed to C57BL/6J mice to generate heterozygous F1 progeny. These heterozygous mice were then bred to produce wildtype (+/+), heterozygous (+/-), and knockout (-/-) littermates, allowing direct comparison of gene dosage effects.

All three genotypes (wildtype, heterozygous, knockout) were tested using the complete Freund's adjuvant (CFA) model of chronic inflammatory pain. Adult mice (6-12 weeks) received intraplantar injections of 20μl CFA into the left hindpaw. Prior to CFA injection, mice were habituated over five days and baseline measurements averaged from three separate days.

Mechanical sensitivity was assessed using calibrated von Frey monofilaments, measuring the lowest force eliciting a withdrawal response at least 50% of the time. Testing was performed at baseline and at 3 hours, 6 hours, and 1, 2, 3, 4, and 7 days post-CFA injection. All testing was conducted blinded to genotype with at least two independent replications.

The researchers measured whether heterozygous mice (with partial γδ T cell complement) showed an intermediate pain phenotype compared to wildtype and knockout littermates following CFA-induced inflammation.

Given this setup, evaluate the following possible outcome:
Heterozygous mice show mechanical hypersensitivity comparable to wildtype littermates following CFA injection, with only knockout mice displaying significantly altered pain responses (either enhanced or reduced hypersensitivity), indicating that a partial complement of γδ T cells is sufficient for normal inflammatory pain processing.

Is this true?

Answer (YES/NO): NO